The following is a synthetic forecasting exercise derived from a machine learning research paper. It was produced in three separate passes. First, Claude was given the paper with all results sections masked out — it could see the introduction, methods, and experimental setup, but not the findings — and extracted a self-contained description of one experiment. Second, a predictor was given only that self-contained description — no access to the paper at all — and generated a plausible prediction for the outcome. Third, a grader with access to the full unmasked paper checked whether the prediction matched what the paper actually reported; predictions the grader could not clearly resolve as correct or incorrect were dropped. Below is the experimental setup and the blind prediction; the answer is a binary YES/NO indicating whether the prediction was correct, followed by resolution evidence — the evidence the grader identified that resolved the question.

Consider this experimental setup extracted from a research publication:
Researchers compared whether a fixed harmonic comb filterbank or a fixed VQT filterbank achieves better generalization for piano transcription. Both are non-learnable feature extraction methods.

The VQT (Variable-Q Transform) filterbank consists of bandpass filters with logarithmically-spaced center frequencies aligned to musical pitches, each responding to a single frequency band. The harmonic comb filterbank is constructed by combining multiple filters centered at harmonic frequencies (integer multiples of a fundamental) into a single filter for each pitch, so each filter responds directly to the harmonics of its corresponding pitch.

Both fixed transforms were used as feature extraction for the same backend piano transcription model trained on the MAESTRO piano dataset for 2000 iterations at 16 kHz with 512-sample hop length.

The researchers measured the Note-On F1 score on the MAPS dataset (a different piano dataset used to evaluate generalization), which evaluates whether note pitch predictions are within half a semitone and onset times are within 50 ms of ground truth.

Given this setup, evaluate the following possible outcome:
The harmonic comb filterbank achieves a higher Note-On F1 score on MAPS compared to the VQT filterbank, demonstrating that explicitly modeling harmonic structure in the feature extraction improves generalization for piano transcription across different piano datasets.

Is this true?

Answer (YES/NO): YES